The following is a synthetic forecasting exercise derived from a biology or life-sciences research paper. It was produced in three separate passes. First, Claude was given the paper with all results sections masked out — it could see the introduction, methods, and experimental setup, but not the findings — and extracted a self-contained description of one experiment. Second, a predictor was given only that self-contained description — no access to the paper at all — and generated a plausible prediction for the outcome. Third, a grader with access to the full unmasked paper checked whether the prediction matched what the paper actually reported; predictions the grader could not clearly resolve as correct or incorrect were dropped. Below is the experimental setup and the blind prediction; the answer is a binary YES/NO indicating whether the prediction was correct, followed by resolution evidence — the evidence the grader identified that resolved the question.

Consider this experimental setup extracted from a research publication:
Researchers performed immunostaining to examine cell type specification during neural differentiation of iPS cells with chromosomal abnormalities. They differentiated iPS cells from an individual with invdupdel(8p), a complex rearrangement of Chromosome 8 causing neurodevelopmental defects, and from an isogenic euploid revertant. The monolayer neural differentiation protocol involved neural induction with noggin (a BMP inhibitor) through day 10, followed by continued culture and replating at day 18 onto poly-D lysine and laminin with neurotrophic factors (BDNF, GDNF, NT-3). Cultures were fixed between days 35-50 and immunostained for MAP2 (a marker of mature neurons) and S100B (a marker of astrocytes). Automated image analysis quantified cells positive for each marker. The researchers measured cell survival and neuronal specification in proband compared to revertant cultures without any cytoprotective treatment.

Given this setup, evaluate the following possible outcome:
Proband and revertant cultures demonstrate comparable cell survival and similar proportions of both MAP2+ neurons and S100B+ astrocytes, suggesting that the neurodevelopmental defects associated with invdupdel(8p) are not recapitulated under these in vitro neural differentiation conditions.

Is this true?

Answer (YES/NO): NO